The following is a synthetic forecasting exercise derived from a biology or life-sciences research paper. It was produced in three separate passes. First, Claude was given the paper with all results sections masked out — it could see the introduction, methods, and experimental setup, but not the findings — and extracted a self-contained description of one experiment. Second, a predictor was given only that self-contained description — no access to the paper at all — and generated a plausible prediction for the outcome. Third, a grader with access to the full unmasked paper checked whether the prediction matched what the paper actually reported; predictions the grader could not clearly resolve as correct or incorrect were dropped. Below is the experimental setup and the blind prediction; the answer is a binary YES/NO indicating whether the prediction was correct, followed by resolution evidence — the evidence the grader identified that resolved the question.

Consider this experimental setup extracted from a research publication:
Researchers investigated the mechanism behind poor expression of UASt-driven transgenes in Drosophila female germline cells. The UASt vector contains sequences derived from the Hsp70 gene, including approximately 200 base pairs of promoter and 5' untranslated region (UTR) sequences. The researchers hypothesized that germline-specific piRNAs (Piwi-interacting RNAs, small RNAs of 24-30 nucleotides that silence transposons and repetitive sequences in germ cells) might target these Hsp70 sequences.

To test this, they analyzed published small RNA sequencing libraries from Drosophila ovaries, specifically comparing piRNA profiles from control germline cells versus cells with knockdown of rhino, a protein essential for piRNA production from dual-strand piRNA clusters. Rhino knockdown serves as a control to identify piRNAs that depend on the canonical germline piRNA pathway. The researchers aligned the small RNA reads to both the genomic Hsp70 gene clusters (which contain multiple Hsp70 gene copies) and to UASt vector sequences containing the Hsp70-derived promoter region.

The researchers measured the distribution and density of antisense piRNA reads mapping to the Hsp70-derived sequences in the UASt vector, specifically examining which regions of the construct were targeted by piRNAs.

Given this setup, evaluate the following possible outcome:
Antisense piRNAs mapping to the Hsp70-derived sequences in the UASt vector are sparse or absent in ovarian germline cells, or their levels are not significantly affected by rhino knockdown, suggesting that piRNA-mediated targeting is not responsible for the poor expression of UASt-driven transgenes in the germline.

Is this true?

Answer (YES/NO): NO